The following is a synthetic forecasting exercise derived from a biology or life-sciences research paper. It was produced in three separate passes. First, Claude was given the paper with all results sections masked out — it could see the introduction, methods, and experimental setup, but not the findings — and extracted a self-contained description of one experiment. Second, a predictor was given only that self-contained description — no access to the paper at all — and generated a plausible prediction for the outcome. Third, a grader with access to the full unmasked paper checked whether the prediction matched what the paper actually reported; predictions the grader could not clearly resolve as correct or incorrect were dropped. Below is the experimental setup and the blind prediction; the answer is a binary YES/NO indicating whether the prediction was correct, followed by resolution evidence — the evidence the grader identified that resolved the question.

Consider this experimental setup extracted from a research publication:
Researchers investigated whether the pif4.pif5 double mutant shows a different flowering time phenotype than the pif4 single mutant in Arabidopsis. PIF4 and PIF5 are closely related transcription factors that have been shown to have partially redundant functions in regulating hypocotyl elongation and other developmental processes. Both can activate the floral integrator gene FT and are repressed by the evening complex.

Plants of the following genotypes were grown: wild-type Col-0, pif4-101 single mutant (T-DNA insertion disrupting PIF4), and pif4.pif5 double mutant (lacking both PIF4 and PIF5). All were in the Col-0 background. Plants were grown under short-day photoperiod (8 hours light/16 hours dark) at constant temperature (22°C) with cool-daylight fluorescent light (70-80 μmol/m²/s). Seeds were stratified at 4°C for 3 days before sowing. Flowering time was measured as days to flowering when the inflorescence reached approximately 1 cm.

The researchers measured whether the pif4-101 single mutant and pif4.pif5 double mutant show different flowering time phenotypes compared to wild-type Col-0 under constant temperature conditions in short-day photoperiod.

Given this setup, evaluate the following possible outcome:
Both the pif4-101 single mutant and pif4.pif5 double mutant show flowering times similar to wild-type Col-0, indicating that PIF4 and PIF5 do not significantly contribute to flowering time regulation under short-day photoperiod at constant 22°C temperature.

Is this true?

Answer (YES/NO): NO